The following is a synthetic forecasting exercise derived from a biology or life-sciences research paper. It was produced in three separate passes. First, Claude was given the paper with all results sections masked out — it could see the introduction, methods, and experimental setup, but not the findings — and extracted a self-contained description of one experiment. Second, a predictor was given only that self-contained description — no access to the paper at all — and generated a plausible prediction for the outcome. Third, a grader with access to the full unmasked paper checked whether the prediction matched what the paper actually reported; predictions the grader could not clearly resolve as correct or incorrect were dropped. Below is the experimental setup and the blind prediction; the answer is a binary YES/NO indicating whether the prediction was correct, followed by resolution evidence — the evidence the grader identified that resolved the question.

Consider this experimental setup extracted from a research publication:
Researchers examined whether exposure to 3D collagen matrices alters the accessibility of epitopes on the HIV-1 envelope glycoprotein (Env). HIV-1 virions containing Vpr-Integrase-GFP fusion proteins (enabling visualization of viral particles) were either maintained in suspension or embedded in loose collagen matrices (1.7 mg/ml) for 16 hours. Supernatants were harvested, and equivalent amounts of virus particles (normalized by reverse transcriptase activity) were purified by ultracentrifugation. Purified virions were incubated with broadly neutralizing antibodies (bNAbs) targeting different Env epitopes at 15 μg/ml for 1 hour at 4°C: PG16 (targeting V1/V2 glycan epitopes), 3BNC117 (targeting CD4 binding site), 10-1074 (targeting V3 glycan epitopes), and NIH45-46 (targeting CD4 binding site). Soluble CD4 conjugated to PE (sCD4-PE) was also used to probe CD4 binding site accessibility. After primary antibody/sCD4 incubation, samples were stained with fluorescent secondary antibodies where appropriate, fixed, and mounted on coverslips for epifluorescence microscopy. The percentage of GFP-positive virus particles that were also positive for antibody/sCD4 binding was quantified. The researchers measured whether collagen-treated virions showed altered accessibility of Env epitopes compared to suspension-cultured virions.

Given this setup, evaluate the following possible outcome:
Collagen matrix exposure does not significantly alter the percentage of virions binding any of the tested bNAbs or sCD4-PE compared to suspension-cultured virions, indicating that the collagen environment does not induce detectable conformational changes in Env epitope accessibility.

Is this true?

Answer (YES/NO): YES